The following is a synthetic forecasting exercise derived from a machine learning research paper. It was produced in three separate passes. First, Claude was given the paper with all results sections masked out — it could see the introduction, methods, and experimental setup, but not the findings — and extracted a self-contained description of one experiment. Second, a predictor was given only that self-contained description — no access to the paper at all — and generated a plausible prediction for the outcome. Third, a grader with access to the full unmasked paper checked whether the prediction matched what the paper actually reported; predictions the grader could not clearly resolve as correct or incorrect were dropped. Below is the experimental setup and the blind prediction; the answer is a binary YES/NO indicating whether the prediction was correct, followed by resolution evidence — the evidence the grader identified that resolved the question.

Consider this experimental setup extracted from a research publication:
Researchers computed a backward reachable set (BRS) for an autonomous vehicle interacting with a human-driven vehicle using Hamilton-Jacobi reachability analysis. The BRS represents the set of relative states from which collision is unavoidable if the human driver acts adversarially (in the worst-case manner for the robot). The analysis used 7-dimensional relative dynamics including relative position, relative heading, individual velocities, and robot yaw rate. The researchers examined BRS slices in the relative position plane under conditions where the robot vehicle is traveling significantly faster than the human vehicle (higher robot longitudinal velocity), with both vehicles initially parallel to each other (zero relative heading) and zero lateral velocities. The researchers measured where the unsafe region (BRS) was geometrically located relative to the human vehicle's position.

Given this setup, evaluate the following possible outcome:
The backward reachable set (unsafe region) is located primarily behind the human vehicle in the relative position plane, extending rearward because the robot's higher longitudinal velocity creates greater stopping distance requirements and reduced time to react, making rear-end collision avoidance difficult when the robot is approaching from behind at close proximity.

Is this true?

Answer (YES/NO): YES